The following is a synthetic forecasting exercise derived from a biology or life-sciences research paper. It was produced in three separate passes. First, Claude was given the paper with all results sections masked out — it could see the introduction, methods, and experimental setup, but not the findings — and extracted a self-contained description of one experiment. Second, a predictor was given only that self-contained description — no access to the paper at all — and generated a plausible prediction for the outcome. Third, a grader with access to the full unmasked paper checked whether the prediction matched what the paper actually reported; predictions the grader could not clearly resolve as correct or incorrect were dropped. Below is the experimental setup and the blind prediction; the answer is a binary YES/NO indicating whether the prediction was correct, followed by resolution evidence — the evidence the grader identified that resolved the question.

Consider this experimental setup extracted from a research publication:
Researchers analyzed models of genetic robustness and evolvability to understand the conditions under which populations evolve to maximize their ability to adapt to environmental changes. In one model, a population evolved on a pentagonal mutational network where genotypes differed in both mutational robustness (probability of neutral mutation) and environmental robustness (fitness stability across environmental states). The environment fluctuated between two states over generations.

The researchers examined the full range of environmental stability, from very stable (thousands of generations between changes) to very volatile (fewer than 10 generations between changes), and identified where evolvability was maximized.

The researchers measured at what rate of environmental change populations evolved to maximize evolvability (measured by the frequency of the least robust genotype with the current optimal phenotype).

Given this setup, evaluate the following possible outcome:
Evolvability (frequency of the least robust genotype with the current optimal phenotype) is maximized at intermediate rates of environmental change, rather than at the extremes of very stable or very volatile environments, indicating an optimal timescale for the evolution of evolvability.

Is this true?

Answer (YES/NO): YES